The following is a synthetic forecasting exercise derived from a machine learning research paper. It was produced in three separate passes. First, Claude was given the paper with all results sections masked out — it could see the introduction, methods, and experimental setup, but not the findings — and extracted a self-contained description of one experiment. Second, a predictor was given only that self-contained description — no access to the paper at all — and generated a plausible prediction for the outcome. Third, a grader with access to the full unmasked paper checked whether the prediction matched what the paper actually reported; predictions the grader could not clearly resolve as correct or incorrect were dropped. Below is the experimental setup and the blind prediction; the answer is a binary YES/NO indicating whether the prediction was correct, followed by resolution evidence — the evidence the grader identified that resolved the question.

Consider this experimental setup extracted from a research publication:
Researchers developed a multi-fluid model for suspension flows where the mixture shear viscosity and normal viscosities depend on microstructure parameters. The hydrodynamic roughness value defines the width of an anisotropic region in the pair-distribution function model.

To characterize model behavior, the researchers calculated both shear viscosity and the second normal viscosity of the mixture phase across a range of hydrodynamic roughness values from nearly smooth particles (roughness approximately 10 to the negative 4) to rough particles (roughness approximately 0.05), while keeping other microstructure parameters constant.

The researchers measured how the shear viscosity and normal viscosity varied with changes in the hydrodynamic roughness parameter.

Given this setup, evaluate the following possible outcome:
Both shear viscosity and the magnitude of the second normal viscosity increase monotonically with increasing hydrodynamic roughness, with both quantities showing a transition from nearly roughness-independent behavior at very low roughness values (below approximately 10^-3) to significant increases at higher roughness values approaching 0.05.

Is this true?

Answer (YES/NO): NO